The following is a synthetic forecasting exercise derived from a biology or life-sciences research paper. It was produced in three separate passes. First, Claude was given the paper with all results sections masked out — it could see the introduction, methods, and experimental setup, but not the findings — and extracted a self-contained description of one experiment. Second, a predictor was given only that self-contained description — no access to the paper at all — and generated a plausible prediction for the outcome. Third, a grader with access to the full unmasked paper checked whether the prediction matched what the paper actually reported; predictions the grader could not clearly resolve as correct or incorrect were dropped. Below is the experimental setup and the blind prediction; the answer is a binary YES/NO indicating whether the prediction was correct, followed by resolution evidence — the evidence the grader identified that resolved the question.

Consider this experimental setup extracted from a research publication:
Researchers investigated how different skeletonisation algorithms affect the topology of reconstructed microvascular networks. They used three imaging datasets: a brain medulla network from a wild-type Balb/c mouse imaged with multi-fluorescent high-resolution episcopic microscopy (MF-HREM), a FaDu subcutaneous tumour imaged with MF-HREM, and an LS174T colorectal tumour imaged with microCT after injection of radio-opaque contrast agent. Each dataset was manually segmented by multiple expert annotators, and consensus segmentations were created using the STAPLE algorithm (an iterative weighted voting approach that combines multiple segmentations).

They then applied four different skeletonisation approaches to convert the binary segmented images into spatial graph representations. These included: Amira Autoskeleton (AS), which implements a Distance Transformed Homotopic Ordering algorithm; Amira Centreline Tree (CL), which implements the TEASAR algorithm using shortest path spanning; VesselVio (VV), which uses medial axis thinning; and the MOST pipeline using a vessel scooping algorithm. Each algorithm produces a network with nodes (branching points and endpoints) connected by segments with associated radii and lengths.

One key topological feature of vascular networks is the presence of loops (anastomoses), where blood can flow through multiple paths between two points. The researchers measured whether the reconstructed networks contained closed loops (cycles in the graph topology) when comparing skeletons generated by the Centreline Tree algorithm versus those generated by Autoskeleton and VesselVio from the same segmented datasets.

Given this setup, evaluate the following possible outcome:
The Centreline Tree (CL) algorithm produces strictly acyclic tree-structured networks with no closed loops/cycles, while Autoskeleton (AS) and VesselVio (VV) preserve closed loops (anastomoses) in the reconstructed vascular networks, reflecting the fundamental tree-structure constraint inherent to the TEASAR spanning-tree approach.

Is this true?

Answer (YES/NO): NO